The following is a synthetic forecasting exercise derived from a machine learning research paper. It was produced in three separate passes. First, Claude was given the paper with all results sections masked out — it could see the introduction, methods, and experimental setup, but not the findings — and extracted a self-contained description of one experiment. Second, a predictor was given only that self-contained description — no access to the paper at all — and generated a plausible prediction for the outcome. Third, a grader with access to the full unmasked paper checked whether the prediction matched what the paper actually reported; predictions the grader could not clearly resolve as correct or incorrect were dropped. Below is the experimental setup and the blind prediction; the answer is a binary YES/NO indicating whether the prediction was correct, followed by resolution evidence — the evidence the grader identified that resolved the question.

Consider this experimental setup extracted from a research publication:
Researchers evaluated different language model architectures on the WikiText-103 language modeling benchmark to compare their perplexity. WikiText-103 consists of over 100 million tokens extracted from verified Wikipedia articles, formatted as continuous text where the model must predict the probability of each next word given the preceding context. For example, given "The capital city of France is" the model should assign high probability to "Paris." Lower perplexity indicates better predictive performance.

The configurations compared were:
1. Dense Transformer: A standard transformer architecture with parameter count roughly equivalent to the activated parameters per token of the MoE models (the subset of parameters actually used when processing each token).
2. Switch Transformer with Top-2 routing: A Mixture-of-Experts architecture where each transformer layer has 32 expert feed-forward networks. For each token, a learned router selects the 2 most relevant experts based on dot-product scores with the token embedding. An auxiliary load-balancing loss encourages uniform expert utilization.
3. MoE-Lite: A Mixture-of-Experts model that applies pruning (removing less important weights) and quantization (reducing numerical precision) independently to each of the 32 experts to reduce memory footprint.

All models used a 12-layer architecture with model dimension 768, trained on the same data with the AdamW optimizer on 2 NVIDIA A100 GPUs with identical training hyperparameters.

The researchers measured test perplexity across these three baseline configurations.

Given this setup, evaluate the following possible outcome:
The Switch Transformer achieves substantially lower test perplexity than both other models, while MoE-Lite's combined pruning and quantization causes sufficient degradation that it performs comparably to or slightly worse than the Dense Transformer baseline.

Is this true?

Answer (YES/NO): NO